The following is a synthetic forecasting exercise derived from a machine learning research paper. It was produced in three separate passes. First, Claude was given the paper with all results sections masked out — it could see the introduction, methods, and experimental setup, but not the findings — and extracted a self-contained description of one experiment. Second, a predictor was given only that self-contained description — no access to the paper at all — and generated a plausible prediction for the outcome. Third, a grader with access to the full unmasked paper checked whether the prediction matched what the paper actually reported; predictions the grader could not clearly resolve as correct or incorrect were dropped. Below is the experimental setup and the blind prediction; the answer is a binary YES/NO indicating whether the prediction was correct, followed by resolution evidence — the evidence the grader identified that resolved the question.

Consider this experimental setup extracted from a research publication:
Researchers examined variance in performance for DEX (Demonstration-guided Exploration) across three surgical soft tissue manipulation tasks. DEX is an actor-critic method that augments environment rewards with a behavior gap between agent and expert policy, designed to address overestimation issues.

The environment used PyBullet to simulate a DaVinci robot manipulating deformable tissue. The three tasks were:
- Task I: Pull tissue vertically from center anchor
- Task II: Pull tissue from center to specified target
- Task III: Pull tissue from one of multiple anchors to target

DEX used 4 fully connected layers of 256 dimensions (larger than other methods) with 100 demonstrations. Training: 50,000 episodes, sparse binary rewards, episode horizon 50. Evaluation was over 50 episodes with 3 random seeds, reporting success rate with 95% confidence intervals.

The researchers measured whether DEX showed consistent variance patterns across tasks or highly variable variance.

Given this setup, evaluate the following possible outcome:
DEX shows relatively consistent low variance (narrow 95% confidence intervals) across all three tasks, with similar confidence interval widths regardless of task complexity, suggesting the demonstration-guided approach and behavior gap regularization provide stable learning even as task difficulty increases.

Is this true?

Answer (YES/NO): NO